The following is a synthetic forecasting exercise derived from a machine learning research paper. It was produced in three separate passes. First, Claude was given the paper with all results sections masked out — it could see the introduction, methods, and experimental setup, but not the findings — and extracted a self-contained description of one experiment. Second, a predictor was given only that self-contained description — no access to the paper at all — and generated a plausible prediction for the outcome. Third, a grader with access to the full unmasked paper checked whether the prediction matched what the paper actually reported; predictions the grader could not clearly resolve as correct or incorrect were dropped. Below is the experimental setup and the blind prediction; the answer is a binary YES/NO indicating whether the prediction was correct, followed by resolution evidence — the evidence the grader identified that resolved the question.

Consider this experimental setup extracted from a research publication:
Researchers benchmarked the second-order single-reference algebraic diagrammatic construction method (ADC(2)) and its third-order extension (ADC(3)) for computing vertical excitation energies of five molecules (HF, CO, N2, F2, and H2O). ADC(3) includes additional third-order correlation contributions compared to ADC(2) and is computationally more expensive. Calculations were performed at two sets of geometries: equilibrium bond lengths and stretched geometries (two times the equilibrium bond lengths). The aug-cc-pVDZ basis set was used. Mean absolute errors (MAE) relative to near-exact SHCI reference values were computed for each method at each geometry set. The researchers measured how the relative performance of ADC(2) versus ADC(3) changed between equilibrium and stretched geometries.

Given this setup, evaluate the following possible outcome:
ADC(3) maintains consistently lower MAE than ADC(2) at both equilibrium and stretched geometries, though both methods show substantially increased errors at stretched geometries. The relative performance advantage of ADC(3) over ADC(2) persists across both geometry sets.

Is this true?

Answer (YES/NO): NO